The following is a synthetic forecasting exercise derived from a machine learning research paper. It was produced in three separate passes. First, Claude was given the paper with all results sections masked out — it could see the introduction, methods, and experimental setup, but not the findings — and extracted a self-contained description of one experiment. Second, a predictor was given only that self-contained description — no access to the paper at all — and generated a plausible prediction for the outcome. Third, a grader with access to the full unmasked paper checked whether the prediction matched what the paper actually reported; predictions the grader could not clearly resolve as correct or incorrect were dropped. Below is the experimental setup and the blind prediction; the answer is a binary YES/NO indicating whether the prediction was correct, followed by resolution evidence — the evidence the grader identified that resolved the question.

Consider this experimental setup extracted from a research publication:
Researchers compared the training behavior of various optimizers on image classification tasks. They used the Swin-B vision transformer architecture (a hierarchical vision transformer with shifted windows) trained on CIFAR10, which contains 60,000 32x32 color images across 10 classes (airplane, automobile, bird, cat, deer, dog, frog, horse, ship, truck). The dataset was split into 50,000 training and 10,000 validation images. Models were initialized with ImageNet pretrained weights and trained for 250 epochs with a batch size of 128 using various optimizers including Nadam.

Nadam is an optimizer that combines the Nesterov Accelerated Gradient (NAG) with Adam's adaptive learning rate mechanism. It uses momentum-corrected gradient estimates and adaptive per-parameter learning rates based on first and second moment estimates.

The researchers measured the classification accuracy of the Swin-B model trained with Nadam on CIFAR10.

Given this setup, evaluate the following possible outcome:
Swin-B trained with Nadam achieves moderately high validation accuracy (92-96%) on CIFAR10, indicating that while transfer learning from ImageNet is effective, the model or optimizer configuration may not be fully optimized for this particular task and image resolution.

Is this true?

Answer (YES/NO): NO